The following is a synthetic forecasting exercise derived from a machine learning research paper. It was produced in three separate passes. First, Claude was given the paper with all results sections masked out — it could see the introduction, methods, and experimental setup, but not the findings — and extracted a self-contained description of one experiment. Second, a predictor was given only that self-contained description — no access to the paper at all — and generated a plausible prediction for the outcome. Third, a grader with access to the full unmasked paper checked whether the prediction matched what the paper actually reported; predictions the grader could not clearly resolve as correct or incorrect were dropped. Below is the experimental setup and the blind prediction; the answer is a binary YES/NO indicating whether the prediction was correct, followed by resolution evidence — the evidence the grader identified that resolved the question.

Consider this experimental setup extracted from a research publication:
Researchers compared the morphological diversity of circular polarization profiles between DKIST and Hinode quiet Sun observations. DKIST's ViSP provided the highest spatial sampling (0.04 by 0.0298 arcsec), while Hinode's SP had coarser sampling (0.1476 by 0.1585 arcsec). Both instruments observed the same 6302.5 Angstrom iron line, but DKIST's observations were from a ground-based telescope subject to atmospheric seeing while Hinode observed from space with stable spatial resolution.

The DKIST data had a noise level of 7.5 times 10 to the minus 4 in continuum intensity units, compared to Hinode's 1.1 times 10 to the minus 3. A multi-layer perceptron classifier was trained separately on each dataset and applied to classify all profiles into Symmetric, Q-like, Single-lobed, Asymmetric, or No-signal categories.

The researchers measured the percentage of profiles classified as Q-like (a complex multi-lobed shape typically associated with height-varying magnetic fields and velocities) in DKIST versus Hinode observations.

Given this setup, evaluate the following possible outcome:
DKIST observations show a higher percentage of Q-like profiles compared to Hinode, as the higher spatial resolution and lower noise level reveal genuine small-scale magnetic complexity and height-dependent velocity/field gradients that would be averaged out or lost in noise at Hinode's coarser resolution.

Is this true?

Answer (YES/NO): NO